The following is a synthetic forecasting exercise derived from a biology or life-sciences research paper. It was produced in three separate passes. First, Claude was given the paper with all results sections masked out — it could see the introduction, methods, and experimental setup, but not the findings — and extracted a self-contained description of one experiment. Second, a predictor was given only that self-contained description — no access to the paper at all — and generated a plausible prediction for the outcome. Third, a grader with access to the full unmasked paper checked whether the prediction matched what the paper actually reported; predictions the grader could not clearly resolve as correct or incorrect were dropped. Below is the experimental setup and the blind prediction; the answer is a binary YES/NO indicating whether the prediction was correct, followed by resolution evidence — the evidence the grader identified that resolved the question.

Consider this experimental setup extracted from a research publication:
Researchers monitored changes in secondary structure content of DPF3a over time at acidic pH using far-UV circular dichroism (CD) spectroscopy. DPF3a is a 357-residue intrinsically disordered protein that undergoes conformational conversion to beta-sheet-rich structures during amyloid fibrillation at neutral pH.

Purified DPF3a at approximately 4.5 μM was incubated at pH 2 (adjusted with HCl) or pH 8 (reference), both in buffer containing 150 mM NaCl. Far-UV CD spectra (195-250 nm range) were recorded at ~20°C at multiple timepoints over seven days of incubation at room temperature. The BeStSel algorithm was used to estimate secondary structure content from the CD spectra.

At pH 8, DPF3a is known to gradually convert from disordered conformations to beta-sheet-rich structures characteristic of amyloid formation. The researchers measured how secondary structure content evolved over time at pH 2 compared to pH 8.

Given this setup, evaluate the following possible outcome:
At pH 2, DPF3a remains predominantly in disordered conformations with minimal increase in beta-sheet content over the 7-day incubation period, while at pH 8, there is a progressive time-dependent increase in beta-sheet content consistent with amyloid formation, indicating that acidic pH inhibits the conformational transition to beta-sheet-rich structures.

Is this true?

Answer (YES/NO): YES